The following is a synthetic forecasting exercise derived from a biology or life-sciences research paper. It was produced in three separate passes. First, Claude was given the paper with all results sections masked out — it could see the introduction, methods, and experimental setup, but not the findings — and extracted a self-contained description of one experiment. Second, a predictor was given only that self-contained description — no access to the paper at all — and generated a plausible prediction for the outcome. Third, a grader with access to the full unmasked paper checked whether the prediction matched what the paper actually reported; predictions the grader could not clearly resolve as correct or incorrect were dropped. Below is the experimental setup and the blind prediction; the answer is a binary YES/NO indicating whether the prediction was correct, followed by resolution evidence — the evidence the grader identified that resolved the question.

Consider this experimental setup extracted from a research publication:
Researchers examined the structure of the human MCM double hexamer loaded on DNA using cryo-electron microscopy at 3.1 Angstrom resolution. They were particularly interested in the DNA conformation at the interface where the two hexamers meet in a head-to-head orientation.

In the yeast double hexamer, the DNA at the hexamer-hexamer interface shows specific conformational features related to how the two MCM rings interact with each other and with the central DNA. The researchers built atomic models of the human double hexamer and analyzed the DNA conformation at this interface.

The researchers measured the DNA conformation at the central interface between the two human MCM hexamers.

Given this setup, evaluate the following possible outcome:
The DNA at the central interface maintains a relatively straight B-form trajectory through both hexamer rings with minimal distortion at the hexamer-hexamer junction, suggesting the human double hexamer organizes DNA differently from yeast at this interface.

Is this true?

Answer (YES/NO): NO